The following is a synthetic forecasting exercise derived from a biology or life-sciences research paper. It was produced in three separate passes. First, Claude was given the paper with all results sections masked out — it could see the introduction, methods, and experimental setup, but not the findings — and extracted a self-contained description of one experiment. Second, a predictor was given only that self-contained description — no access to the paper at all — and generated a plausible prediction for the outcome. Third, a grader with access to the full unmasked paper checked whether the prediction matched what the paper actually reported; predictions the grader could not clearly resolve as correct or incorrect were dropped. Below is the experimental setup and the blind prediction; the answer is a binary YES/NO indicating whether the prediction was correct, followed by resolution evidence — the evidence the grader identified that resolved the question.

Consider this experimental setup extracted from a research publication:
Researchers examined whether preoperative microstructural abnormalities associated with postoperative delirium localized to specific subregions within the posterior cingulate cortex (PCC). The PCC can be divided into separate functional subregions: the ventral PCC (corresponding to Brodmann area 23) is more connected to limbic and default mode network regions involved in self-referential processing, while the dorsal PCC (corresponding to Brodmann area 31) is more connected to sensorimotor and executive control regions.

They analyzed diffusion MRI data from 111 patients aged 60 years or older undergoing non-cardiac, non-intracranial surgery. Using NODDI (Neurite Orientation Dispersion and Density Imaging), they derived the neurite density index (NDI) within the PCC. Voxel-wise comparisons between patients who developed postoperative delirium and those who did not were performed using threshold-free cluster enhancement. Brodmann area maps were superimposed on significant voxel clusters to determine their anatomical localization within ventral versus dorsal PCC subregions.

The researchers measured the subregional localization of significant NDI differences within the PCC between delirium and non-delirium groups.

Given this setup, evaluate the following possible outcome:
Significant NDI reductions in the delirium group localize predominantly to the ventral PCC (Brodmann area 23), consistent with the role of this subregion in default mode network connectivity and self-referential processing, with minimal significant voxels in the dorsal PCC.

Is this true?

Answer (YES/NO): NO